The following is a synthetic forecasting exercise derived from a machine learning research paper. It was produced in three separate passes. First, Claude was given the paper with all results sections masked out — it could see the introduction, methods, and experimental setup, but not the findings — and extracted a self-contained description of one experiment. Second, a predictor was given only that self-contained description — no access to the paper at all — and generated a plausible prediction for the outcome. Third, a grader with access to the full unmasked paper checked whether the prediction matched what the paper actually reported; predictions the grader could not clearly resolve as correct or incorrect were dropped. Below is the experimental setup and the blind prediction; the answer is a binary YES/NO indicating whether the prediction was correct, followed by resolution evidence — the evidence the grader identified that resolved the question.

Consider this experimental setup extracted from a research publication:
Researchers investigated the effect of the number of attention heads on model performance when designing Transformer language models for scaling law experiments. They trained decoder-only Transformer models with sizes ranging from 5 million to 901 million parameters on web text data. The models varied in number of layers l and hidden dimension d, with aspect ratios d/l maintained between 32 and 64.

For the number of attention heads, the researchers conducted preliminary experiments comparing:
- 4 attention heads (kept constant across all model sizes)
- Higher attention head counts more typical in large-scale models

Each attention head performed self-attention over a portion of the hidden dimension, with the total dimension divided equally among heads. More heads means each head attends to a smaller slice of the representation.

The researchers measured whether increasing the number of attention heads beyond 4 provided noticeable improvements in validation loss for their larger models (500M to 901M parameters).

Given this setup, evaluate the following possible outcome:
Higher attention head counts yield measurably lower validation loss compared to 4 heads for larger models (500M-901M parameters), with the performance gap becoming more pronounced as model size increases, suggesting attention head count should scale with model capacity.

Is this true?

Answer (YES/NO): NO